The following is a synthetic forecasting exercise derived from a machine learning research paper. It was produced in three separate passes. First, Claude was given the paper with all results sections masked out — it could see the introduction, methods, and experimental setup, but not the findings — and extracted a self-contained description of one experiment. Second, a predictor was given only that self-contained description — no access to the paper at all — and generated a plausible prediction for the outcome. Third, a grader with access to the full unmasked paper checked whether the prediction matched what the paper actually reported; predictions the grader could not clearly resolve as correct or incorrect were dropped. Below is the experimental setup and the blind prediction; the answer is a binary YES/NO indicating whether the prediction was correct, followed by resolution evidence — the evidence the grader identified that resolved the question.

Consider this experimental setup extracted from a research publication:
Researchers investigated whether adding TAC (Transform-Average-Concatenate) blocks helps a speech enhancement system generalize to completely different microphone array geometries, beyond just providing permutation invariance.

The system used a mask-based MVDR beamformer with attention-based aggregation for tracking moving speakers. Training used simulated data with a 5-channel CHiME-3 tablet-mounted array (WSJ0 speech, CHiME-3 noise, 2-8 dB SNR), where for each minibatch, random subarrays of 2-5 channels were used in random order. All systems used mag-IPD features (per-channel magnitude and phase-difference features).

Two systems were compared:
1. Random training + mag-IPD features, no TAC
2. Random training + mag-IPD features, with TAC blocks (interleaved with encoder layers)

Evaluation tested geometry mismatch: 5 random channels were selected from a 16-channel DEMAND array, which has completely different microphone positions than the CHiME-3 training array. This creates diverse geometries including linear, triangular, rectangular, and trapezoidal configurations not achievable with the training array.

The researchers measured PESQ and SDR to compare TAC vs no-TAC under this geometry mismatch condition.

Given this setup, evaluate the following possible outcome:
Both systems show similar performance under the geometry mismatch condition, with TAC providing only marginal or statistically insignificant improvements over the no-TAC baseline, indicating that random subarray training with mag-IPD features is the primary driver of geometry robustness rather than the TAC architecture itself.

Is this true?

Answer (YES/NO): NO